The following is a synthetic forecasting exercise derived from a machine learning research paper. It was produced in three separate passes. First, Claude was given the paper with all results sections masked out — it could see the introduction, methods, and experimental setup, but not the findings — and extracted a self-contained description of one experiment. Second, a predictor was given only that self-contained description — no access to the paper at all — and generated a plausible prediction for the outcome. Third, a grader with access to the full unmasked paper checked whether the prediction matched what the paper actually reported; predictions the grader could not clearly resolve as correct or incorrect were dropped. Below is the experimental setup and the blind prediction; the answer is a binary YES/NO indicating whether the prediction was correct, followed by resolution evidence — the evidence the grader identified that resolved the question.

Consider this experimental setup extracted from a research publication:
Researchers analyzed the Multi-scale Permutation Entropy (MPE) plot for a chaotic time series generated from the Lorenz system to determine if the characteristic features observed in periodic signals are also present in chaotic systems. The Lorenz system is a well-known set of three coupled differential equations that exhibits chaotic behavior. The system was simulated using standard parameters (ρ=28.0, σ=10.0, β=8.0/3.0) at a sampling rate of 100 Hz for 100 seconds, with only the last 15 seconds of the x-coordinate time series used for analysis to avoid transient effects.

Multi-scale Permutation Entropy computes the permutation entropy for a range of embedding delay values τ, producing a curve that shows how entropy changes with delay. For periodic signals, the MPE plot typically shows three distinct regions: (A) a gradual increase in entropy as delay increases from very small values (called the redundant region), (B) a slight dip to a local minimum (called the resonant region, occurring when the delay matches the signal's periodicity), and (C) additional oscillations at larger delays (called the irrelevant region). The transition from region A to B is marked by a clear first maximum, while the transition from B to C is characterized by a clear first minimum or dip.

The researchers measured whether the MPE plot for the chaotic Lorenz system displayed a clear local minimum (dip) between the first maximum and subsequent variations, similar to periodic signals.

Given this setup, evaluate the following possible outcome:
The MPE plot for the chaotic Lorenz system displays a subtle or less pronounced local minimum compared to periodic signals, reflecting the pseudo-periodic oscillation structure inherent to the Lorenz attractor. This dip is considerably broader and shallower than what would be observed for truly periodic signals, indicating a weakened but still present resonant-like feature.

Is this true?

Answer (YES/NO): NO